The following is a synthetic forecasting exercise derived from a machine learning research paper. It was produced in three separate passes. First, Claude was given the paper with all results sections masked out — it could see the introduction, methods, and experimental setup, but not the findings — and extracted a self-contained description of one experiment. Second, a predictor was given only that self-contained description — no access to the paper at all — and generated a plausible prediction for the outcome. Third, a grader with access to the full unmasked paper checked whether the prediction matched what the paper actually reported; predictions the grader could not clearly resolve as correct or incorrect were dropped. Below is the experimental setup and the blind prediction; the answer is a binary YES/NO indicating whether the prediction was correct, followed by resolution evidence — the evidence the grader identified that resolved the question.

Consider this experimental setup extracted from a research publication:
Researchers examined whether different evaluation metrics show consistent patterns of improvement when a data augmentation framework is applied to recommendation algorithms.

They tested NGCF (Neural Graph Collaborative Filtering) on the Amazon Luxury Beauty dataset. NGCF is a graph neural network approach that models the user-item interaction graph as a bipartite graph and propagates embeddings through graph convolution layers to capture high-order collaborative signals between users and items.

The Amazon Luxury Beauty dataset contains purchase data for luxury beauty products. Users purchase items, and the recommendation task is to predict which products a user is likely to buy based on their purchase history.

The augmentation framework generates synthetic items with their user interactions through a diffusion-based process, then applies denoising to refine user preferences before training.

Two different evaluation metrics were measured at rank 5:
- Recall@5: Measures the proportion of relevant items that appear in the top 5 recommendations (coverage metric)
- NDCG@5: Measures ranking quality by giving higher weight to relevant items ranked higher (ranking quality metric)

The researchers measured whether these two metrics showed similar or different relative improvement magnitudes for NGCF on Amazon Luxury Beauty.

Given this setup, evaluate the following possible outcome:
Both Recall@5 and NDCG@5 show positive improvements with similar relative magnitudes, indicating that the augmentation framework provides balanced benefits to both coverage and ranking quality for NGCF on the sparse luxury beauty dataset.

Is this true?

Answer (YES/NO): NO